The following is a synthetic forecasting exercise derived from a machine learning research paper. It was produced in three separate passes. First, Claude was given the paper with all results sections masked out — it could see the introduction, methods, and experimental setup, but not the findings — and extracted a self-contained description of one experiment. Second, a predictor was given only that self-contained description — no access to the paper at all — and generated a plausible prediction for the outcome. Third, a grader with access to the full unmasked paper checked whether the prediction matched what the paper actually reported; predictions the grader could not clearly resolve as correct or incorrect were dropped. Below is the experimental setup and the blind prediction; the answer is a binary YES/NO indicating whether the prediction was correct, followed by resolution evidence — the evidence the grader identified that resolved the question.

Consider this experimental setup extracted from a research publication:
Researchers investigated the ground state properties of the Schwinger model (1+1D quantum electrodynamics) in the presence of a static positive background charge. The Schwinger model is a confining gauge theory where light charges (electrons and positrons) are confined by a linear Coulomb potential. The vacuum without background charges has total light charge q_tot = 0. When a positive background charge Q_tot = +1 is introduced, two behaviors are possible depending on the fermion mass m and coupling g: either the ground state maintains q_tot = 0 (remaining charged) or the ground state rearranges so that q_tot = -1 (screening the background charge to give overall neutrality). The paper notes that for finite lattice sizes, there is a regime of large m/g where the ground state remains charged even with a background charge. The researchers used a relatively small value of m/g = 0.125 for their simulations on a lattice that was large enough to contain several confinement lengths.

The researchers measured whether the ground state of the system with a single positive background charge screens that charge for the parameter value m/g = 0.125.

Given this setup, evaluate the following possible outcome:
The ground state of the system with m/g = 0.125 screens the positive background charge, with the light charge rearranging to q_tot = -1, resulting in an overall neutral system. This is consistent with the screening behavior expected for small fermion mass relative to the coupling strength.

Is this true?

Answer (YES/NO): YES